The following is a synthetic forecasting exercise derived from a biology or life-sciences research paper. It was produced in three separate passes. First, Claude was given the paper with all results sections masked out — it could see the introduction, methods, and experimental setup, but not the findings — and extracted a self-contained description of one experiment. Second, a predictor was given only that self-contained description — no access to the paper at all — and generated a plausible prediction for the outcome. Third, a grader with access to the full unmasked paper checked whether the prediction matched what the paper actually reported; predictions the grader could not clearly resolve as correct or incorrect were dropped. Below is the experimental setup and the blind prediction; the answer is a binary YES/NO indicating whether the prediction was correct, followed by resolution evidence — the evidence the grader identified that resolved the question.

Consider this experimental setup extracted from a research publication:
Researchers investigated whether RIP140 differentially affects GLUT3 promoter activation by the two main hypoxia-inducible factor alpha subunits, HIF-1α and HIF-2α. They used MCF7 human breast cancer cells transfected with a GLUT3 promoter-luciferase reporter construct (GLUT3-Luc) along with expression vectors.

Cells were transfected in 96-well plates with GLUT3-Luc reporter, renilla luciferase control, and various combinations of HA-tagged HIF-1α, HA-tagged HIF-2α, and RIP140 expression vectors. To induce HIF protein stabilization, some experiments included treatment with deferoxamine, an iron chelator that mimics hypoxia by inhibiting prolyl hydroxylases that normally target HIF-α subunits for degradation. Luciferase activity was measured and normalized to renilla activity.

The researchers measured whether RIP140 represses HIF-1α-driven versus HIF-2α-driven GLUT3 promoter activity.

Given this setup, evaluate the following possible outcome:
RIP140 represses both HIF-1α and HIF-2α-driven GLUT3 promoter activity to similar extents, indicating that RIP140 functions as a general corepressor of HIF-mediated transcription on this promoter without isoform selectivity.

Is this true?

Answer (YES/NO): NO